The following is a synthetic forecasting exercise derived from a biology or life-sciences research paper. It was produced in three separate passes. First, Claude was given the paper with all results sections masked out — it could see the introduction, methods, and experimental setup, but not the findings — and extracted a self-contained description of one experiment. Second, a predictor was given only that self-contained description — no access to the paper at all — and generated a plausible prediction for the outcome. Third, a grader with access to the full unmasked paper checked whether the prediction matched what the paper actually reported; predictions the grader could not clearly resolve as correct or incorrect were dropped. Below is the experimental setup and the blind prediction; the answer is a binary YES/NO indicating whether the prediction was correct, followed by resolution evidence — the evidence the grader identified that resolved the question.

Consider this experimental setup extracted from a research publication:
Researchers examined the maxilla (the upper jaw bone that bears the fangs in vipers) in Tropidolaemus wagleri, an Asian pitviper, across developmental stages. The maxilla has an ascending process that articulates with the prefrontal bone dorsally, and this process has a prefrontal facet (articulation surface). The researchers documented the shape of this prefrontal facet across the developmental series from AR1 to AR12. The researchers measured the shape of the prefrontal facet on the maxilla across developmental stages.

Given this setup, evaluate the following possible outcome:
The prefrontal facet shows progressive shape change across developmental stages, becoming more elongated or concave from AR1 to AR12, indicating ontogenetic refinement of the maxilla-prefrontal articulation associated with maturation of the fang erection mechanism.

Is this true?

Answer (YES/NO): NO